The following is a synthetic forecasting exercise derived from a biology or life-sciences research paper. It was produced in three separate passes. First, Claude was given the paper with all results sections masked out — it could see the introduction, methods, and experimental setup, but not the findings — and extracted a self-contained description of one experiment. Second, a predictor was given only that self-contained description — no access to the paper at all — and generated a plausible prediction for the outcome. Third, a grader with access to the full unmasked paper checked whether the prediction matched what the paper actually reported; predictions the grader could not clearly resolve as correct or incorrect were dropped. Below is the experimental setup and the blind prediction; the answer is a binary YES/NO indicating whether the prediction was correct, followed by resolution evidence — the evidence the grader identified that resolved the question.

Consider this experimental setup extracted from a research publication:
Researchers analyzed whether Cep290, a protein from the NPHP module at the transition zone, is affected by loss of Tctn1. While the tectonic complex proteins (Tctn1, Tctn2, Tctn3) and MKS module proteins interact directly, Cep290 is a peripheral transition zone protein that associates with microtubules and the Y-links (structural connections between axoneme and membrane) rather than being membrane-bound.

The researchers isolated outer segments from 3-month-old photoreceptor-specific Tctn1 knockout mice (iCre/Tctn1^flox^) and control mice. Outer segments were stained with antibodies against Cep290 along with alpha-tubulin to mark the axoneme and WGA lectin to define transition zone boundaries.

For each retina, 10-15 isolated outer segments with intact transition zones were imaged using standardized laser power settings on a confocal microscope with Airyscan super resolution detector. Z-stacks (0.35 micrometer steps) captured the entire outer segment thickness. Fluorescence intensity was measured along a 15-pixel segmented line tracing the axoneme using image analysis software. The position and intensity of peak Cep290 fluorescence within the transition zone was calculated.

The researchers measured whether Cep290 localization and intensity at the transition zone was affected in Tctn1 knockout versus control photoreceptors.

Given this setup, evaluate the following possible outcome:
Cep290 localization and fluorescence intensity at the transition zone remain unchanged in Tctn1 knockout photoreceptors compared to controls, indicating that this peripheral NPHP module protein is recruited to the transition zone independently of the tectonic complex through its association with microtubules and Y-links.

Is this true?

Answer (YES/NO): NO